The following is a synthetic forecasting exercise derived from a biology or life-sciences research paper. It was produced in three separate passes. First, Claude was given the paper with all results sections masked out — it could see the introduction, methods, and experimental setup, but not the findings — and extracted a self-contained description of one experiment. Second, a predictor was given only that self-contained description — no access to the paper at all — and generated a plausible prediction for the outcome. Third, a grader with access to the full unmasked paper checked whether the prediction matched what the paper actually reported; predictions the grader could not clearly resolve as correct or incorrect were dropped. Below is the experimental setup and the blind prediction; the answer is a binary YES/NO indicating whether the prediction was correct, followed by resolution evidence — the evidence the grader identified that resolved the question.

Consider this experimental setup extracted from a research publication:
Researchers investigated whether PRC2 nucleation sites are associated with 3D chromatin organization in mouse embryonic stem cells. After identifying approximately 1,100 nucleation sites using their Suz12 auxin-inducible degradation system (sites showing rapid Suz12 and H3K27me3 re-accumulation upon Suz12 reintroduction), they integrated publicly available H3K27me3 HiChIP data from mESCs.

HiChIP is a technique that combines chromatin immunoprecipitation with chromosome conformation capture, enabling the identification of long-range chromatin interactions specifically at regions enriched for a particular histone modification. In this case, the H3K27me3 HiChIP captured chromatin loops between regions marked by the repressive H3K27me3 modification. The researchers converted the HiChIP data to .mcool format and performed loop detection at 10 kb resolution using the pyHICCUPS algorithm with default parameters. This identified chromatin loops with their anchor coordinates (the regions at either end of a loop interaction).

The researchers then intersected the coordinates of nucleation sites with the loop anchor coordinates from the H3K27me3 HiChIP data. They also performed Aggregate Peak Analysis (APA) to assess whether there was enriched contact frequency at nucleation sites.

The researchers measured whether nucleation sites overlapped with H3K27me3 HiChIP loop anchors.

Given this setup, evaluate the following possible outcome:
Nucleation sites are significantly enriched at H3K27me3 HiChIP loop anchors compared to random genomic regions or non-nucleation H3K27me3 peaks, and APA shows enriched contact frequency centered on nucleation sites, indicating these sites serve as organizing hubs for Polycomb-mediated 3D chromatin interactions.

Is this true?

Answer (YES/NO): NO